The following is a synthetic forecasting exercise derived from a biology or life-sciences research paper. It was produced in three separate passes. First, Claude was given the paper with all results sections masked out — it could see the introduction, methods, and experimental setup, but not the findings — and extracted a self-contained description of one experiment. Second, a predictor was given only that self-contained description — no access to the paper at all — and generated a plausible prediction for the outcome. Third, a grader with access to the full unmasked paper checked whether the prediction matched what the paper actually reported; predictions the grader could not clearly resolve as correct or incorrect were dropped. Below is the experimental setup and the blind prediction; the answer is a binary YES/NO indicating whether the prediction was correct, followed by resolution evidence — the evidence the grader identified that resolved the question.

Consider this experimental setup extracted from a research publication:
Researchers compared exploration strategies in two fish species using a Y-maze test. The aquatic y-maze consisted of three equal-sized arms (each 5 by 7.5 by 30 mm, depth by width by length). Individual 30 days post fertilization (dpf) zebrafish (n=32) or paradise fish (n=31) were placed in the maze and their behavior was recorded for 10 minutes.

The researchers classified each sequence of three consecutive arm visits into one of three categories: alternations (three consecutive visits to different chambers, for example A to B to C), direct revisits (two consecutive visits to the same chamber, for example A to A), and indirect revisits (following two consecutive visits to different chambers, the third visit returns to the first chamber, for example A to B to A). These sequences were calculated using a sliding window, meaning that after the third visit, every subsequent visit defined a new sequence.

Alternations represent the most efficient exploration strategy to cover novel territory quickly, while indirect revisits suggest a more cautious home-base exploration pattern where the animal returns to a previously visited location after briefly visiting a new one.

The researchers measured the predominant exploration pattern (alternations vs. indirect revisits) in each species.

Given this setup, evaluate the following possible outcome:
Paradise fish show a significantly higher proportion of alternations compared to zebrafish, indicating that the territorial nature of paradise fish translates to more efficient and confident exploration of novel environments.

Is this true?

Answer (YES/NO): YES